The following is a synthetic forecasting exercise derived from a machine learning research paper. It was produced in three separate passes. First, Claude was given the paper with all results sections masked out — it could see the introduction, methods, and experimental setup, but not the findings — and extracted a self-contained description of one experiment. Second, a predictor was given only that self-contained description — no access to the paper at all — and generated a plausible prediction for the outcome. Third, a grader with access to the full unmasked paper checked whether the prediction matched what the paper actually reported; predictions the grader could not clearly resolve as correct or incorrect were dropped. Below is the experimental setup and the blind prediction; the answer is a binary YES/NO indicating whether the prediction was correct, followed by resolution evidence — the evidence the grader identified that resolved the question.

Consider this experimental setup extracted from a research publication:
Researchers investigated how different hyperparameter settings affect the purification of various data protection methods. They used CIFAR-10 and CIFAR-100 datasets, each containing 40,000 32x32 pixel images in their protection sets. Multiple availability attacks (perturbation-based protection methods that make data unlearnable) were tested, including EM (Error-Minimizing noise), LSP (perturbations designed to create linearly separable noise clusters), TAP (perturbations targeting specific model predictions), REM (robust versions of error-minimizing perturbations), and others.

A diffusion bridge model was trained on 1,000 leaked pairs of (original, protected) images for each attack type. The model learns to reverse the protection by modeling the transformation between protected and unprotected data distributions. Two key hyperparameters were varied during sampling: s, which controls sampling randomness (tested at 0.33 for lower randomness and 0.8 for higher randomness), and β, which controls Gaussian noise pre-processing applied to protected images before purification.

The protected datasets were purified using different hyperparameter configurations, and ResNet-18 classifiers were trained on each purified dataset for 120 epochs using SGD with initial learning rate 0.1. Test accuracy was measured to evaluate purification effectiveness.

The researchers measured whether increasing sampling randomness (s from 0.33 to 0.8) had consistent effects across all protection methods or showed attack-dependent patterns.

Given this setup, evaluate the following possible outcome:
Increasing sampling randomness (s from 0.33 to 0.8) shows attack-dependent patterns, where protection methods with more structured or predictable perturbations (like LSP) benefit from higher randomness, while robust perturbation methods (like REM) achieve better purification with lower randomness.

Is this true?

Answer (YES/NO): NO